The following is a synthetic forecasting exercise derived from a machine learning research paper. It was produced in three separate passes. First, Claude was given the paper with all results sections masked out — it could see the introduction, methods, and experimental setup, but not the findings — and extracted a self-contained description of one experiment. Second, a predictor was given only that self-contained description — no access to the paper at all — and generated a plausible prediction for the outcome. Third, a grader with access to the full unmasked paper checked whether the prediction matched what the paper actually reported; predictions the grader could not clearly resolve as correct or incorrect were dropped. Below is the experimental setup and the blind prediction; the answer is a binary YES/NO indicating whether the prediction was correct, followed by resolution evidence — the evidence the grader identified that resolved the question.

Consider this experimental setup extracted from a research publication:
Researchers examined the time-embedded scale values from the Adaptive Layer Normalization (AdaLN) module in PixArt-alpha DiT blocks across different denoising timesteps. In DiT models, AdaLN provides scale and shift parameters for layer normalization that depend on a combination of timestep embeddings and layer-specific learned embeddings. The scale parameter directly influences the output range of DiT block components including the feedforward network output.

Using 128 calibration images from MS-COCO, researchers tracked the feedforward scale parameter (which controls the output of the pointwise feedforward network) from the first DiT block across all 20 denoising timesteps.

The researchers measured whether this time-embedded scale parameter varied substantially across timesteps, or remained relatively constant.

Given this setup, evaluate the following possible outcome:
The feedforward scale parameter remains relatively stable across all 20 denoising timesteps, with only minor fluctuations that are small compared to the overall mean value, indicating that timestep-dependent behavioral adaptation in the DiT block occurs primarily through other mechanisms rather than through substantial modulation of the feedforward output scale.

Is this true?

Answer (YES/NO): YES